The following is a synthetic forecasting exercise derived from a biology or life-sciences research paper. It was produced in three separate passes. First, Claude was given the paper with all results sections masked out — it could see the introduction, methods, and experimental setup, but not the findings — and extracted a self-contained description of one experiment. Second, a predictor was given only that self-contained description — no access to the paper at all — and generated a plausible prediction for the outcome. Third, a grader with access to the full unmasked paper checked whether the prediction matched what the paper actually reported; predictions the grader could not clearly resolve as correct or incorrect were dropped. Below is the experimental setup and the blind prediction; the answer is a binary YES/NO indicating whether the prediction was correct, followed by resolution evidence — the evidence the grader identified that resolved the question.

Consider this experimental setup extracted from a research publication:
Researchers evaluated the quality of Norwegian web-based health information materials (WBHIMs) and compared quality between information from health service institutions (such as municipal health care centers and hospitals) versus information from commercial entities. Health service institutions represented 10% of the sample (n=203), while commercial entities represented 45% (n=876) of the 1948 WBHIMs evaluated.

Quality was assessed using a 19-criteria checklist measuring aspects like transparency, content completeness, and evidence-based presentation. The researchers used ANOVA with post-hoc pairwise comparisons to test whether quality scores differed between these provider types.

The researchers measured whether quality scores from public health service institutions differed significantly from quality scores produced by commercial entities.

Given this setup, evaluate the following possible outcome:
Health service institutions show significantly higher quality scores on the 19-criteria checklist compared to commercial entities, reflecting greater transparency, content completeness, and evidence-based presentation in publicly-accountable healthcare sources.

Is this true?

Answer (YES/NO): NO